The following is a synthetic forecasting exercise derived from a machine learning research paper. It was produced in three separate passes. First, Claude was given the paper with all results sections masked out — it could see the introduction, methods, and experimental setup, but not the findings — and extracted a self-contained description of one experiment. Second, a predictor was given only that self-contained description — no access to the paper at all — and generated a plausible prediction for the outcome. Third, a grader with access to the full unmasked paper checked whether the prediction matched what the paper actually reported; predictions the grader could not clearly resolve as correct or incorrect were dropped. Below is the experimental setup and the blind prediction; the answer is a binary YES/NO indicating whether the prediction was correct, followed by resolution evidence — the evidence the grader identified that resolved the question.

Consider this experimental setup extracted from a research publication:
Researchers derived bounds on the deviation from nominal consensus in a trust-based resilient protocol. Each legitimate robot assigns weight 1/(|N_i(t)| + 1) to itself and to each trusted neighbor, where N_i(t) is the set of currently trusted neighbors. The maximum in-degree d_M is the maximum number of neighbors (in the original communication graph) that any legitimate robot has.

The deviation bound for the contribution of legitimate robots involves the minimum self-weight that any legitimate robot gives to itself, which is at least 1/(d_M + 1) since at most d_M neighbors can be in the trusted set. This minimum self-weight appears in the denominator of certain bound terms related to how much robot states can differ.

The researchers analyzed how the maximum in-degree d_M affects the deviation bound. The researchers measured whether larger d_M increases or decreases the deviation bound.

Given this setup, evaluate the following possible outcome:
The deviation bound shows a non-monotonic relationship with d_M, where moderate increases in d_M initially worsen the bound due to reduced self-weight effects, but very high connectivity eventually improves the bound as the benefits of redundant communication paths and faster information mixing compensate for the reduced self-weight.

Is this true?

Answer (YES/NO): NO